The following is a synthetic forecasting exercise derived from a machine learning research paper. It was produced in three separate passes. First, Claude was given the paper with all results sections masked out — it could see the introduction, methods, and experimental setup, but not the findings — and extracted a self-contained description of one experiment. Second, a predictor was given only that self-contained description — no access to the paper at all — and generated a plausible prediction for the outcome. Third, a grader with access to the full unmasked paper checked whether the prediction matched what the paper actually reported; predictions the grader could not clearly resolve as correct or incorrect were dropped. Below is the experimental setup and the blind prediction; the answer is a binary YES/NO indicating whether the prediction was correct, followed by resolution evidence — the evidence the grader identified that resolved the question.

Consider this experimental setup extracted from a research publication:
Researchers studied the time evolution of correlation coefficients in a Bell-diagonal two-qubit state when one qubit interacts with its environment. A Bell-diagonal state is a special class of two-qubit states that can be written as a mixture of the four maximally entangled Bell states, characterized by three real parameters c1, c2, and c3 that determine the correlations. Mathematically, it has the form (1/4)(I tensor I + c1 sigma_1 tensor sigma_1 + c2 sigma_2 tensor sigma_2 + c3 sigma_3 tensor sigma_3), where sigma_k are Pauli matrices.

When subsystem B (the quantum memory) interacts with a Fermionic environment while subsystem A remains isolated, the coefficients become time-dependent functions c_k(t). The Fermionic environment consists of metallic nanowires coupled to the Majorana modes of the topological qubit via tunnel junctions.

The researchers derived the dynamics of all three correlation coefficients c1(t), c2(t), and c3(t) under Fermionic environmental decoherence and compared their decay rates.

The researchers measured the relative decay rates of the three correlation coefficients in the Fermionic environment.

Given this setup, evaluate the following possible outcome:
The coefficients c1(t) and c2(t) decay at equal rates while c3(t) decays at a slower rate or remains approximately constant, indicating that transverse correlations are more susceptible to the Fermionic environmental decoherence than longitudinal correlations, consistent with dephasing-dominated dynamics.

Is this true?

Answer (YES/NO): NO